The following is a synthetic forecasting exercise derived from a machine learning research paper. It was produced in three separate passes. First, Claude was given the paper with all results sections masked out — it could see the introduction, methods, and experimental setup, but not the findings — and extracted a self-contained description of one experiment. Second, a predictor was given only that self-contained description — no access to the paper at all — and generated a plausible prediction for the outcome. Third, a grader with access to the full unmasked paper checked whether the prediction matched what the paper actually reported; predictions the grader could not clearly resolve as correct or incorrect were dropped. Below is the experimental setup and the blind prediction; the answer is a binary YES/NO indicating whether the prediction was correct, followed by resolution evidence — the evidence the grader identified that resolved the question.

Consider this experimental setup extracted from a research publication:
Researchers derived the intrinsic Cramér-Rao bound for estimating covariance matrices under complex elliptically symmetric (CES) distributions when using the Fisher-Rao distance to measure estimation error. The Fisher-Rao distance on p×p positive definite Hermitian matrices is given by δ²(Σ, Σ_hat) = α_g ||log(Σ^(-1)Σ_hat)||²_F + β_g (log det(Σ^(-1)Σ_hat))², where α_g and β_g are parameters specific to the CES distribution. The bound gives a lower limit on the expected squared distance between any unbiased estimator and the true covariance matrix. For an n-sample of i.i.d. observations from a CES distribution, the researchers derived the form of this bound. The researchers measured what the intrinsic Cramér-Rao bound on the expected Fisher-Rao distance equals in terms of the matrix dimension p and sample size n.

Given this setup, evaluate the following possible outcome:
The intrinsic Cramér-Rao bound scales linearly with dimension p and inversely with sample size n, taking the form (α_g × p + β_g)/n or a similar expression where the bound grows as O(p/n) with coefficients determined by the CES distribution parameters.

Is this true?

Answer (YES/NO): NO